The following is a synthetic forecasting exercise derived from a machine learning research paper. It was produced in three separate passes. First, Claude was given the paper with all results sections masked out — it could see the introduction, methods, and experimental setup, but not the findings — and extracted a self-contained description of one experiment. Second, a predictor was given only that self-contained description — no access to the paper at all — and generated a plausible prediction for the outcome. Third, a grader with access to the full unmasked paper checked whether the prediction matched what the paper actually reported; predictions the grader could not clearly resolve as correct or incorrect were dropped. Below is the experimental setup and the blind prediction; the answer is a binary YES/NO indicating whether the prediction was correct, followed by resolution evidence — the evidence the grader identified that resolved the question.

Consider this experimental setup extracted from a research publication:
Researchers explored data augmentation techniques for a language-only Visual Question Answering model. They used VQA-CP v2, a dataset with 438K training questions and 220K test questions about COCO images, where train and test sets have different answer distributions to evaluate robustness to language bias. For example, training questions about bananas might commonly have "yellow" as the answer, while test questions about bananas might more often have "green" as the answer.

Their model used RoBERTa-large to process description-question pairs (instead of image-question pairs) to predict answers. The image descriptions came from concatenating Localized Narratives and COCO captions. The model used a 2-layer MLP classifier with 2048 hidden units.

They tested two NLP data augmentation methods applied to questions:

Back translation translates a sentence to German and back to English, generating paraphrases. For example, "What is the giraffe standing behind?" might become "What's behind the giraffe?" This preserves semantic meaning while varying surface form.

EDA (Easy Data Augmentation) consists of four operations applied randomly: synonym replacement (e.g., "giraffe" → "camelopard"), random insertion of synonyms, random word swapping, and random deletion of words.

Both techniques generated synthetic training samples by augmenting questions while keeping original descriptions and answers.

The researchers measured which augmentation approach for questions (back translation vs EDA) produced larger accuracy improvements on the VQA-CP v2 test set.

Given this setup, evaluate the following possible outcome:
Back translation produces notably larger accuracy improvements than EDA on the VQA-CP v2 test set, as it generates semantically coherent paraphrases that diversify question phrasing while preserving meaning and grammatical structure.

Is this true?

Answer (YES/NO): YES